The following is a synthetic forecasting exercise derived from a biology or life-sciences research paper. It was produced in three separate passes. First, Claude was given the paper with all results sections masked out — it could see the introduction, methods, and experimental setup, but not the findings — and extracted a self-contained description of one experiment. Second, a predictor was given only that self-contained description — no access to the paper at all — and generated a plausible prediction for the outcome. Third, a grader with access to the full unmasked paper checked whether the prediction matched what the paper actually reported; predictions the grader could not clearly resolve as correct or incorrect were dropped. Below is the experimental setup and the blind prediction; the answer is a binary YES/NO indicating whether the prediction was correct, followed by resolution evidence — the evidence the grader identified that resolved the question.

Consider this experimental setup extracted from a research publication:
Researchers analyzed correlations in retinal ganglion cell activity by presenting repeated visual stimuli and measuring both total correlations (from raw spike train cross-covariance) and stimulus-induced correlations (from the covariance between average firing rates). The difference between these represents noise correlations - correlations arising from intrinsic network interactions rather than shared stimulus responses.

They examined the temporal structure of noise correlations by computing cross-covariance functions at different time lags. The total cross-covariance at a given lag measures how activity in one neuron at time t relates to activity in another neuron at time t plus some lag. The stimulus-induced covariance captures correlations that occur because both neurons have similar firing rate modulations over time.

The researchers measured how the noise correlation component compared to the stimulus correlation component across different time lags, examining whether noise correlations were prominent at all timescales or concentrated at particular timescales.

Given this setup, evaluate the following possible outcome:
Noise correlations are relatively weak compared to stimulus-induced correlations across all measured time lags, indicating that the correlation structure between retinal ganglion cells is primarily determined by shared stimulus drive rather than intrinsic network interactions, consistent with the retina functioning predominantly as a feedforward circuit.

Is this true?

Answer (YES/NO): NO